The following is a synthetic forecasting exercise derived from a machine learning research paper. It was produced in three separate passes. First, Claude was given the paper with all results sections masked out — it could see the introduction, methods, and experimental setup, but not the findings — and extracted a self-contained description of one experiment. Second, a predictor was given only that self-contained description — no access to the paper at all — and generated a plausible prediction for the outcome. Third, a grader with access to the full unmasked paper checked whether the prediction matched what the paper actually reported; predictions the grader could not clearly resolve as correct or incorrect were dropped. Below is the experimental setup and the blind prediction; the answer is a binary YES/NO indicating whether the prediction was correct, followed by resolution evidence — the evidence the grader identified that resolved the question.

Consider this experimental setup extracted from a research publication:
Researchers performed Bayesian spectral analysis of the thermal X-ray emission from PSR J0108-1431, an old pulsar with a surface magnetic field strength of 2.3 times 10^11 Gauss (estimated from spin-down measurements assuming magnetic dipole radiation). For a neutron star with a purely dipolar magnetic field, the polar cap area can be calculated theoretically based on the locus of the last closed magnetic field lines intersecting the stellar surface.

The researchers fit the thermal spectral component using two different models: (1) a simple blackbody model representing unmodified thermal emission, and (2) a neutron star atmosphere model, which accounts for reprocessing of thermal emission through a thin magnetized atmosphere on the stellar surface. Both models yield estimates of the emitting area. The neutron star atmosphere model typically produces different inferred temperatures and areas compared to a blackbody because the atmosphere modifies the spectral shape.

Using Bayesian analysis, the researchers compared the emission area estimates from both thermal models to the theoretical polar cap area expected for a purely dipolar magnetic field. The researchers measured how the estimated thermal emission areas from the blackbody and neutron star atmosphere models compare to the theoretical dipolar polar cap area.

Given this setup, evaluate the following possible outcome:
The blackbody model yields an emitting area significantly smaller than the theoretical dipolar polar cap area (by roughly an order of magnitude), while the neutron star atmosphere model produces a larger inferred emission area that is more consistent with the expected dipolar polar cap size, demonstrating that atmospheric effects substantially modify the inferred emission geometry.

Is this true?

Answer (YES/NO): NO